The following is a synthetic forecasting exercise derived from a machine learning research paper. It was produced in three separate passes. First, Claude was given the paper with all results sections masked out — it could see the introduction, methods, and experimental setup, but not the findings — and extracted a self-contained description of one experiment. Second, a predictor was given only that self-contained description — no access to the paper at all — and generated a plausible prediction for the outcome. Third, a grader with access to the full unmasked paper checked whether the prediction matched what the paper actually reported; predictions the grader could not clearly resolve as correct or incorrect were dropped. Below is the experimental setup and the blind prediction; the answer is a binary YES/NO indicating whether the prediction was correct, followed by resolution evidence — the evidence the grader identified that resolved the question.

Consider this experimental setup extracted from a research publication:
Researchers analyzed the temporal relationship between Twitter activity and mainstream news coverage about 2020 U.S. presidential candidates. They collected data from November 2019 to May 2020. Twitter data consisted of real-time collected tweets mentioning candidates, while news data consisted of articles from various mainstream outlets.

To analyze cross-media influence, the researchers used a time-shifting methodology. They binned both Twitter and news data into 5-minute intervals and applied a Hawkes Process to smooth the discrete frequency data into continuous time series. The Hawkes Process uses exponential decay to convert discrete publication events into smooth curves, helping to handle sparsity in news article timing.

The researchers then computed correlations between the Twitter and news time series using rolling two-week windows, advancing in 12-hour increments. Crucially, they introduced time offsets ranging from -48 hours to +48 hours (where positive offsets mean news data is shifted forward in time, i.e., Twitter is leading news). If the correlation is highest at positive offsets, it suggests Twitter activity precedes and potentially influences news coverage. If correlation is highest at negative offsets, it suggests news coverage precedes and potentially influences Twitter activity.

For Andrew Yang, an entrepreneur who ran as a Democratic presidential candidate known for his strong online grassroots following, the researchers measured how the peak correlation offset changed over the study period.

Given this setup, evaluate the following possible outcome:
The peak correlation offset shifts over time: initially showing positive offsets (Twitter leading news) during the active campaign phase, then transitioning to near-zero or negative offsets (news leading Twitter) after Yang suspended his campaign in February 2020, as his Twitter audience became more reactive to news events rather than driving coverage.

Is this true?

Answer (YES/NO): NO